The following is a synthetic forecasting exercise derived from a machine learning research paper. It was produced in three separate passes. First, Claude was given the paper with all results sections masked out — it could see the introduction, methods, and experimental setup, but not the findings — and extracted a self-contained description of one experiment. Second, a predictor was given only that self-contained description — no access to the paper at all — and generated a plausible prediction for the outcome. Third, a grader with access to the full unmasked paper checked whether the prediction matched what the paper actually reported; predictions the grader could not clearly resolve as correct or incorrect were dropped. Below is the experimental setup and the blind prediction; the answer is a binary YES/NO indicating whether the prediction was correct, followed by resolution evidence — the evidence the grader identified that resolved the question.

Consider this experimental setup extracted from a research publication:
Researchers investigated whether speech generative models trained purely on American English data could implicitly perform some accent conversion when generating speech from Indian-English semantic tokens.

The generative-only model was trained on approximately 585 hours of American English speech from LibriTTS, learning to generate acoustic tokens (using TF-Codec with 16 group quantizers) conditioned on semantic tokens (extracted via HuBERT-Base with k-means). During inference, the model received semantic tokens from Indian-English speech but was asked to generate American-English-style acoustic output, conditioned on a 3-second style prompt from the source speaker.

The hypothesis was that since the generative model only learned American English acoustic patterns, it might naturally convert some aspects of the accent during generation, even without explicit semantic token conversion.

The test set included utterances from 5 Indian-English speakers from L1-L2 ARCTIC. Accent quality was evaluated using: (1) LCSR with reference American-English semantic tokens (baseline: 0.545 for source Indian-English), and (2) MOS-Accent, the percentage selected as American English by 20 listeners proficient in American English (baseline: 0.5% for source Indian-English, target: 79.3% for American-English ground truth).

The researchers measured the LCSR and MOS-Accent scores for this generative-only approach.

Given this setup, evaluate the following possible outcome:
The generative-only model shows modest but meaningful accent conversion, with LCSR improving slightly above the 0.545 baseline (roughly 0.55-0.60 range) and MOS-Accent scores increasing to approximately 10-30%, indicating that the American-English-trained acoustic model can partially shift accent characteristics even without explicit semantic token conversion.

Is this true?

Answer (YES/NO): NO